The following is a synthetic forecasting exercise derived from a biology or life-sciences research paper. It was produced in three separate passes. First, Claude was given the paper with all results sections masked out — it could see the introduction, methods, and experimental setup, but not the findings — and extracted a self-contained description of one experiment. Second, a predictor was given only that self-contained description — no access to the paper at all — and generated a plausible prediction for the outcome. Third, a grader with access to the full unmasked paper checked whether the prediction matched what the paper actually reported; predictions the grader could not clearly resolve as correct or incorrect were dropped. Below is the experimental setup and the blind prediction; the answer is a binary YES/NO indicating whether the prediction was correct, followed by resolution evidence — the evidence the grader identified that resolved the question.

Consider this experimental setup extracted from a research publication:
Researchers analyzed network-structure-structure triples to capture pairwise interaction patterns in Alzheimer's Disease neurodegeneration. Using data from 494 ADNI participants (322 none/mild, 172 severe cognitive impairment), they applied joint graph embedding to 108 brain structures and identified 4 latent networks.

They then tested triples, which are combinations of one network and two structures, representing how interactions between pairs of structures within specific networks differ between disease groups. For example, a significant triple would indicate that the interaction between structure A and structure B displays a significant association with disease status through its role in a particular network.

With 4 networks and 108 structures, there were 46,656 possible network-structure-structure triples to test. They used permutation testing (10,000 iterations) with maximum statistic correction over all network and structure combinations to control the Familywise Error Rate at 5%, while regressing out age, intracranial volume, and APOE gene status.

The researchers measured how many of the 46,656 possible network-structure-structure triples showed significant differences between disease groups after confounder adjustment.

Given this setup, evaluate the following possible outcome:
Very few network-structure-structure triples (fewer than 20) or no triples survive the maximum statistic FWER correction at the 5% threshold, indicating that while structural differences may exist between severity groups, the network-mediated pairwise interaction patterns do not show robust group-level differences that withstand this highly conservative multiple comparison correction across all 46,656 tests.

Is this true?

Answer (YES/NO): NO